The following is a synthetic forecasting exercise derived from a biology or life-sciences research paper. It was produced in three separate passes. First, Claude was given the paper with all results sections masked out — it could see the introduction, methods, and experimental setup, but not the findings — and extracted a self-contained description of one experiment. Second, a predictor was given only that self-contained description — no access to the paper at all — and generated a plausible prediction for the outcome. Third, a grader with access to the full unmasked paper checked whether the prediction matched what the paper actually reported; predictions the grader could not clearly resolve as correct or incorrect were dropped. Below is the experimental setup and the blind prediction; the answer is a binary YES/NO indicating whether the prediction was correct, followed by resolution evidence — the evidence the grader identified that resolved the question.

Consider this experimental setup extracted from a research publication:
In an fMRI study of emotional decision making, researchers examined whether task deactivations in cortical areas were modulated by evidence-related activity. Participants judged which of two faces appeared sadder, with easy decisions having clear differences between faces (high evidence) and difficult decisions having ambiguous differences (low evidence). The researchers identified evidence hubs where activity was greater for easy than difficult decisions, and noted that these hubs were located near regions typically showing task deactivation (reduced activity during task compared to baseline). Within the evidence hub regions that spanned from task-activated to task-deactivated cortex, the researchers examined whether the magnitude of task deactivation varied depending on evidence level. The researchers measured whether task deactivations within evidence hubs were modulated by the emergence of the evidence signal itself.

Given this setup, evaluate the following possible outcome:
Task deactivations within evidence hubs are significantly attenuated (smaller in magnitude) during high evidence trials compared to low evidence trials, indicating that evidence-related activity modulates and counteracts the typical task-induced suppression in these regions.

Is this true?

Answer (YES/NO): YES